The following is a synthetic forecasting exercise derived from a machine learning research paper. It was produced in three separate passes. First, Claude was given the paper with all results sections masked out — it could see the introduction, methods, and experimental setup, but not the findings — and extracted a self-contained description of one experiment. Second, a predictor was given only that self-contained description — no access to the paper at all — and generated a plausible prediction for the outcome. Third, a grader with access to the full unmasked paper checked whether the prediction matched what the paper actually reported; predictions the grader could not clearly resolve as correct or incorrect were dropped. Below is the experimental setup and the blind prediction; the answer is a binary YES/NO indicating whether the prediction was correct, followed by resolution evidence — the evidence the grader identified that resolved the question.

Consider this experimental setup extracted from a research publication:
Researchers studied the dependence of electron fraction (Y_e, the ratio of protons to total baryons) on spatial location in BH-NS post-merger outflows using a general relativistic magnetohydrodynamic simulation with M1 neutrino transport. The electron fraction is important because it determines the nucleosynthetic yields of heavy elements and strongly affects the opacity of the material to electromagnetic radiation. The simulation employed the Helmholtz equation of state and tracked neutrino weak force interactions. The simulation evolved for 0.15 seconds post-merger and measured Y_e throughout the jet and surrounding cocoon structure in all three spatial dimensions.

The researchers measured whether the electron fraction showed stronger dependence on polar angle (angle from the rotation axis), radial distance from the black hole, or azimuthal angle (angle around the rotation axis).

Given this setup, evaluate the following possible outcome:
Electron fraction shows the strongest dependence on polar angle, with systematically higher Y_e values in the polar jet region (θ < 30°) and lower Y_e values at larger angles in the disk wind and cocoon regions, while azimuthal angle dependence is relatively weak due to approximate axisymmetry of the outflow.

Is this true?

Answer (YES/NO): YES